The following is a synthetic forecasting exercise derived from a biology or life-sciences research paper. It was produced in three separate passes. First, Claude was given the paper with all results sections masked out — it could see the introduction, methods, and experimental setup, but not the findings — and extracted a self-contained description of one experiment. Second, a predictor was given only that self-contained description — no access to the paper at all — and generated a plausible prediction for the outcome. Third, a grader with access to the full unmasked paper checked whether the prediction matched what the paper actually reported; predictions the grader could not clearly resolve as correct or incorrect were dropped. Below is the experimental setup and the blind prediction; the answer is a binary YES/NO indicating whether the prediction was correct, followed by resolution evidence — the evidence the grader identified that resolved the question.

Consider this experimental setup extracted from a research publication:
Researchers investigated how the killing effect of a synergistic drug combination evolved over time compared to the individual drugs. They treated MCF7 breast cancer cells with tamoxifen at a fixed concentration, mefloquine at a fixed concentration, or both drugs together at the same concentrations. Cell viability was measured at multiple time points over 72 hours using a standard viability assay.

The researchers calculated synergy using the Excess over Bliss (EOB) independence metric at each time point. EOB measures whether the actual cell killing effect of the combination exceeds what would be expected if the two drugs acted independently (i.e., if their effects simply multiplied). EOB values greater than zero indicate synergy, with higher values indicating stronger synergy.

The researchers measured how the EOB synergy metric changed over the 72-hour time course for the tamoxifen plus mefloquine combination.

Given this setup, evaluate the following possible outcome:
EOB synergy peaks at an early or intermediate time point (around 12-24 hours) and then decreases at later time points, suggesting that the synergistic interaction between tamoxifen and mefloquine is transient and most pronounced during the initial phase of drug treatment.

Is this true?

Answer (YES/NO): NO